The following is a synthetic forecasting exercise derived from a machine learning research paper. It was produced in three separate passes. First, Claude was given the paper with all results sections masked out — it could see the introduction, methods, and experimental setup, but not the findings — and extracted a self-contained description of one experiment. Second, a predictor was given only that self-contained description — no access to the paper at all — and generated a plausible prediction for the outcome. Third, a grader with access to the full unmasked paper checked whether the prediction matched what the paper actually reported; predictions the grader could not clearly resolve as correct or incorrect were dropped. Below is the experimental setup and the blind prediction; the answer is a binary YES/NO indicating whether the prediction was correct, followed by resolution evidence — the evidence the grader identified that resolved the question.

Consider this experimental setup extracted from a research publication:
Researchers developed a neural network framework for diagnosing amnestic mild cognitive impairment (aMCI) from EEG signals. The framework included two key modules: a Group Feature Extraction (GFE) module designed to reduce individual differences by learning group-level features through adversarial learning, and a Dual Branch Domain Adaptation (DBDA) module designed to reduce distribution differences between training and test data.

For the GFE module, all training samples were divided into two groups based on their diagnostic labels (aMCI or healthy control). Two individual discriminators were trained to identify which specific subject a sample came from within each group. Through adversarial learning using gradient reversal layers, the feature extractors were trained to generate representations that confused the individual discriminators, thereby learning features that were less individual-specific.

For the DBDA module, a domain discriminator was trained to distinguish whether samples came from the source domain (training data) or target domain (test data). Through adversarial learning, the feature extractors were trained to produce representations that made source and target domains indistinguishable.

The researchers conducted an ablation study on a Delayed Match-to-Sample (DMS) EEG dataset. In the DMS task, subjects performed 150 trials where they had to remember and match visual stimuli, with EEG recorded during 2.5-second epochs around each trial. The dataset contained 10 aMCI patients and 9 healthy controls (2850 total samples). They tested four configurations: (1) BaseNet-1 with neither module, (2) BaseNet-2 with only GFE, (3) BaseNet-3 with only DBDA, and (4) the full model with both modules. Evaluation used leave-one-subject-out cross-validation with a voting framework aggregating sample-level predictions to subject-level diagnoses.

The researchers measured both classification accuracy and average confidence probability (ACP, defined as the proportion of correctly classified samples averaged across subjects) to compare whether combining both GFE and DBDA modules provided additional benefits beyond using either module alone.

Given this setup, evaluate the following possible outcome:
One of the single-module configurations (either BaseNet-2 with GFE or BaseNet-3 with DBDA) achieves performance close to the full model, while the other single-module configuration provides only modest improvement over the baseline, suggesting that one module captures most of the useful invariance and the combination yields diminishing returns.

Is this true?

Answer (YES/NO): NO